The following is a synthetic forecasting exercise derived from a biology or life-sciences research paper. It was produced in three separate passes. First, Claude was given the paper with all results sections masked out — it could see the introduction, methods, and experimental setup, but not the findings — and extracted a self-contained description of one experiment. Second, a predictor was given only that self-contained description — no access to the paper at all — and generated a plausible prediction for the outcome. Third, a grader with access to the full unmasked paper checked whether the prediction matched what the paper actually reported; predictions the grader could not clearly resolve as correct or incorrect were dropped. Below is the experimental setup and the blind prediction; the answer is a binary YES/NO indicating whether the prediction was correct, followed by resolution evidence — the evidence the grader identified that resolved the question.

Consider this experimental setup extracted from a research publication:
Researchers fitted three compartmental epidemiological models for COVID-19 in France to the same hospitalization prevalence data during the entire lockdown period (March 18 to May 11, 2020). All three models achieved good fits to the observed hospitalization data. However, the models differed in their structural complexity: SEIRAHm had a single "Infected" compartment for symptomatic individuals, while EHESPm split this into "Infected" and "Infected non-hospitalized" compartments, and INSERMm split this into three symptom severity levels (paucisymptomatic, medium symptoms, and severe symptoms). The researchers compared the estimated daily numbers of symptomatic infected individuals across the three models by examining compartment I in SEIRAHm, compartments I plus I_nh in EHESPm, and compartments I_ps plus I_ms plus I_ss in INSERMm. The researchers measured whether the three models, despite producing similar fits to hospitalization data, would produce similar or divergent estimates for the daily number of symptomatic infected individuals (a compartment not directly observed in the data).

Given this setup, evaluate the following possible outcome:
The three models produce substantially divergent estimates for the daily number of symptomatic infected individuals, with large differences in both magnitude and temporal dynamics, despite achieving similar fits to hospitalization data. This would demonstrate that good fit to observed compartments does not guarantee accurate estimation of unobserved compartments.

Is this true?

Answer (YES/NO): YES